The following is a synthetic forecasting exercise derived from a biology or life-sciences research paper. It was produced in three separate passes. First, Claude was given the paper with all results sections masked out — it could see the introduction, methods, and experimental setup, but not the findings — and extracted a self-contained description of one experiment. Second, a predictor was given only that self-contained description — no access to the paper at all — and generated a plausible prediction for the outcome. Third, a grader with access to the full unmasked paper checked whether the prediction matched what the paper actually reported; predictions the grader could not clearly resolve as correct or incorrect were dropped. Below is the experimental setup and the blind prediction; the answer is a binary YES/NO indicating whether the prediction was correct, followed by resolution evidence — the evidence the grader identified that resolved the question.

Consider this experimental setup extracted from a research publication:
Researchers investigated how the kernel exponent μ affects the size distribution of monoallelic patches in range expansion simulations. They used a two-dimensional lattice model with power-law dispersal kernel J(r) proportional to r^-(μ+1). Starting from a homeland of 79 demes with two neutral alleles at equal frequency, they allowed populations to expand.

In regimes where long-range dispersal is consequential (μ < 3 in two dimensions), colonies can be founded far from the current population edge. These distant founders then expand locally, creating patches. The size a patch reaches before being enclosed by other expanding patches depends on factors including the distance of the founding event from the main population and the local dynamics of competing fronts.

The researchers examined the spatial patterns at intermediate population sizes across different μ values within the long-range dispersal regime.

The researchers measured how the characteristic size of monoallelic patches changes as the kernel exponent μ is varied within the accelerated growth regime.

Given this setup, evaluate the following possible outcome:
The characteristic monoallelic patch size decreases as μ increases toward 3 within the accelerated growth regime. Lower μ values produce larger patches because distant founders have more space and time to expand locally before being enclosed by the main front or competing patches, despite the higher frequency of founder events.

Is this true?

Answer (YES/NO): NO